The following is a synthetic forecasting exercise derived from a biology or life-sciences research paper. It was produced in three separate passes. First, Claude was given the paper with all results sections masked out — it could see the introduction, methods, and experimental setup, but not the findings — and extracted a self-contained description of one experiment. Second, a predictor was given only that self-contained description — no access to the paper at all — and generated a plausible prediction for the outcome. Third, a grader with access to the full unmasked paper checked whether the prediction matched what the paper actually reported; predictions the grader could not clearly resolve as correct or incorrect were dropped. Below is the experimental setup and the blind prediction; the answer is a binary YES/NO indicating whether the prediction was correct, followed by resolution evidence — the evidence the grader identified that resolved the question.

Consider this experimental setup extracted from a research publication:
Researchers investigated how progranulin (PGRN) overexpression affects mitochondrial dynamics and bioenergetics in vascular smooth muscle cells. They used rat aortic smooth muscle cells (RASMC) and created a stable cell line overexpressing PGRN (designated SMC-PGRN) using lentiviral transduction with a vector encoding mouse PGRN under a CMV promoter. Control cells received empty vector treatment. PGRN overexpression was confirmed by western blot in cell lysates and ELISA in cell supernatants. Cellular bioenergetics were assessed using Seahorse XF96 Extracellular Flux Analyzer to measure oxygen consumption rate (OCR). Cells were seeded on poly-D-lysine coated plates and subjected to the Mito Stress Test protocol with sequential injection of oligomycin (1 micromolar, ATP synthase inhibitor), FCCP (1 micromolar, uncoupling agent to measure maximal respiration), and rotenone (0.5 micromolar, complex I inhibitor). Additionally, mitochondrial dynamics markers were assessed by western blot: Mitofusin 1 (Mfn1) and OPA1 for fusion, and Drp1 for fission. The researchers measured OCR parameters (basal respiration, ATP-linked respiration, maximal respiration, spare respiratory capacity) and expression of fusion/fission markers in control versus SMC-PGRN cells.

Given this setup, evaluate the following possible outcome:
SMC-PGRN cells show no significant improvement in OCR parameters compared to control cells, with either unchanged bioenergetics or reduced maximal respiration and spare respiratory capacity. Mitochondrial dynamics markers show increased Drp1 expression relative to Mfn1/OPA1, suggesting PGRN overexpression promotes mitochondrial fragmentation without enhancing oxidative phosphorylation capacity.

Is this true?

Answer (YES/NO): NO